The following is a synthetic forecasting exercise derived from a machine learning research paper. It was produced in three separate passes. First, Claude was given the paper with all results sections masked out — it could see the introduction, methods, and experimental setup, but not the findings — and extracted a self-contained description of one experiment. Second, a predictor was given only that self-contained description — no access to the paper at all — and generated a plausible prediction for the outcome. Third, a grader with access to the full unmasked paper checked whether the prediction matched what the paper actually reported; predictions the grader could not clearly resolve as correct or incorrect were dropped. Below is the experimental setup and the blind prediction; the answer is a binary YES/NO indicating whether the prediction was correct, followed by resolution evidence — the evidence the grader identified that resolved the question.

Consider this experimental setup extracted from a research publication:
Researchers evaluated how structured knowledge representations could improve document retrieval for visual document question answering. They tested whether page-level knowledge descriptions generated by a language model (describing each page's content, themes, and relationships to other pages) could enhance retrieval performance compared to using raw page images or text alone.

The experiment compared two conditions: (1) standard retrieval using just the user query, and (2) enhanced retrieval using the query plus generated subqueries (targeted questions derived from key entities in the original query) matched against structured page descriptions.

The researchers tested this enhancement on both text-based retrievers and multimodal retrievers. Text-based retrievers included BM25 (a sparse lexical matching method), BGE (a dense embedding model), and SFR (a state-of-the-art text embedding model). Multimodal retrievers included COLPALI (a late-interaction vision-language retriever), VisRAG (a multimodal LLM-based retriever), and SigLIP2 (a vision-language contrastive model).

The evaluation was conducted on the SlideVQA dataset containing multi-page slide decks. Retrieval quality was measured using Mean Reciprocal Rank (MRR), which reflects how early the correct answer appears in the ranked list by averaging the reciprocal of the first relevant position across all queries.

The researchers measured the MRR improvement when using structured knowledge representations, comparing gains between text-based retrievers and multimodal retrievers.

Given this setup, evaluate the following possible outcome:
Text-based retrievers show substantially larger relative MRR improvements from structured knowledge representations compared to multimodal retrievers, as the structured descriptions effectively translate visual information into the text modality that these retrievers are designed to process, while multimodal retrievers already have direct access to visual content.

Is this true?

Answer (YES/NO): YES